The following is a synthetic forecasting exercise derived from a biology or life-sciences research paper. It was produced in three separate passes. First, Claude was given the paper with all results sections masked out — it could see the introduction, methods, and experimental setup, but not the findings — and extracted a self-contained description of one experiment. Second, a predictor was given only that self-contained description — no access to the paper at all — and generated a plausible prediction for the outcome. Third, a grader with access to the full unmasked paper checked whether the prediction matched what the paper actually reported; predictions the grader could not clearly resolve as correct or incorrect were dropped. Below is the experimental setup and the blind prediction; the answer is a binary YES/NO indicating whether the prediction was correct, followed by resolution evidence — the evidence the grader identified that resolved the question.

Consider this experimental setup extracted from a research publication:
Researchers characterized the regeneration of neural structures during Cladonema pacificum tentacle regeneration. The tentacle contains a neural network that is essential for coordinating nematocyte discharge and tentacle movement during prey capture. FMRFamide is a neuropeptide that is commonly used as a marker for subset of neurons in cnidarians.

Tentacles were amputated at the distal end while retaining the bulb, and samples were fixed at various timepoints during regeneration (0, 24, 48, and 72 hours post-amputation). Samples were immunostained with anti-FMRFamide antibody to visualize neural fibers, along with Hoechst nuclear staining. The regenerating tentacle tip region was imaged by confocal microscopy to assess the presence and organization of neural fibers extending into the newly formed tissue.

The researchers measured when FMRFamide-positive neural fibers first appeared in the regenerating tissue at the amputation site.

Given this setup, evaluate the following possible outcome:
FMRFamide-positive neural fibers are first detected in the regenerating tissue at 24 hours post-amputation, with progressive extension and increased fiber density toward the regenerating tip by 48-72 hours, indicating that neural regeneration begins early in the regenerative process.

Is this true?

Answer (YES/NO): NO